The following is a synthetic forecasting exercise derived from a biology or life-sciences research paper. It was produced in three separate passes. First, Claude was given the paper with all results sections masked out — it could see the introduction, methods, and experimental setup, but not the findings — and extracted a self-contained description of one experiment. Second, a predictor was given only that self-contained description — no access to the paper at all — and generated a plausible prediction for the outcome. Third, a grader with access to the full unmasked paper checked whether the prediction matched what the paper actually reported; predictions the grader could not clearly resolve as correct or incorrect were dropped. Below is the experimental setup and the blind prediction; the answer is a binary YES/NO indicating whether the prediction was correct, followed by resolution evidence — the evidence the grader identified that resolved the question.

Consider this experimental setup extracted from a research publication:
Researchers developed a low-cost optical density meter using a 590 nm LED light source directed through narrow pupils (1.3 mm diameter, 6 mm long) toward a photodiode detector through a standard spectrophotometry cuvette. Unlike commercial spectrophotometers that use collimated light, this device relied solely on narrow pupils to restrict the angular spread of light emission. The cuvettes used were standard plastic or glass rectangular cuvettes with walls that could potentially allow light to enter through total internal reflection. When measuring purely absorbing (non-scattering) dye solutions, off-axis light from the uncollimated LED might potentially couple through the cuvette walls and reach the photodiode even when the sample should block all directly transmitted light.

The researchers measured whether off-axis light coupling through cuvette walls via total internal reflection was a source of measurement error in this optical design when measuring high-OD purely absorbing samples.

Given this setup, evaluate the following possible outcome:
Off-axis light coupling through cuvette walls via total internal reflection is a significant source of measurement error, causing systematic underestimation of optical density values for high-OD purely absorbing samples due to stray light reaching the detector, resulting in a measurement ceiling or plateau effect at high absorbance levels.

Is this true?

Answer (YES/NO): YES